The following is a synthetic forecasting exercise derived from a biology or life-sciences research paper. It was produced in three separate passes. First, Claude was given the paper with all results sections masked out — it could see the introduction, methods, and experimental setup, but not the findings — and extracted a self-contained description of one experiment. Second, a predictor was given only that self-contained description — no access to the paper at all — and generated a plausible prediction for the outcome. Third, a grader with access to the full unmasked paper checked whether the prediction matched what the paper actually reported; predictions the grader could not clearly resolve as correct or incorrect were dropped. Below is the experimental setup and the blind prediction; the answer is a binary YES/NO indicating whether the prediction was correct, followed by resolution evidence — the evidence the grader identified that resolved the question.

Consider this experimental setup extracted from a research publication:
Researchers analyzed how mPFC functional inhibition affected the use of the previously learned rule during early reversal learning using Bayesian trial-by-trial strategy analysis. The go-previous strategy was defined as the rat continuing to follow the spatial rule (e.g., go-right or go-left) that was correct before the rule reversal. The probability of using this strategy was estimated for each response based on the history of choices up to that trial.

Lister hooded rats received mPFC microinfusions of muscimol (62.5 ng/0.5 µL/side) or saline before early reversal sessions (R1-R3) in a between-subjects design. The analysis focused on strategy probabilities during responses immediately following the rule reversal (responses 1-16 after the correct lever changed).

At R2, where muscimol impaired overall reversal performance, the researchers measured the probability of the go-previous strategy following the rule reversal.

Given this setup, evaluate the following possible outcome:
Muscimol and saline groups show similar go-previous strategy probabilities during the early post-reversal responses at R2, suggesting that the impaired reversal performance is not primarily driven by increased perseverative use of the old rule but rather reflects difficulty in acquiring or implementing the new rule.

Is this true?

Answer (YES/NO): NO